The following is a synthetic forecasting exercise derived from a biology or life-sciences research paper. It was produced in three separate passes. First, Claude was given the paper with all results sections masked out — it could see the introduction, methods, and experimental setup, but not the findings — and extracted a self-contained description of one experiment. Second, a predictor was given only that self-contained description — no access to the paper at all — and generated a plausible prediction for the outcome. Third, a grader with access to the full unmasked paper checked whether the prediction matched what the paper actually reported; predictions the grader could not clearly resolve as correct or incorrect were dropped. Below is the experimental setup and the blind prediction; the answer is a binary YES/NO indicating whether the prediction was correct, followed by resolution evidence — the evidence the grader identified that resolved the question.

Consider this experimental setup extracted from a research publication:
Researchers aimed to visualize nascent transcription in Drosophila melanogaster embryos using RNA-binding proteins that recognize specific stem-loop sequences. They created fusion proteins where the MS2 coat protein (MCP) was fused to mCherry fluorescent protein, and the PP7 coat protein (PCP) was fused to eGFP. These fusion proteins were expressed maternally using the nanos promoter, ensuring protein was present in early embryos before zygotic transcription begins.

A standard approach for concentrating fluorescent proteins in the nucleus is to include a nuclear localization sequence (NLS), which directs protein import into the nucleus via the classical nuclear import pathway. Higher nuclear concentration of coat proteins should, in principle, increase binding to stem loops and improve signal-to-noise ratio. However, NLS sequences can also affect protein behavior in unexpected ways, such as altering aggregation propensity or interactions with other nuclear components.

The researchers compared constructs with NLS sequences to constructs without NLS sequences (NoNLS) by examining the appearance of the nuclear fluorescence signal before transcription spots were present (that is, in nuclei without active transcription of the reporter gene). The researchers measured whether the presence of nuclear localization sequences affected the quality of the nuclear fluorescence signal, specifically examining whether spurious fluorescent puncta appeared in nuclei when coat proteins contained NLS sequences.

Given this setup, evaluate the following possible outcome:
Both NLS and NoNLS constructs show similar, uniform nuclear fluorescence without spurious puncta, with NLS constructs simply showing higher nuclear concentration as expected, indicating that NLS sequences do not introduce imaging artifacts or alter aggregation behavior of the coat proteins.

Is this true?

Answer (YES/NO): NO